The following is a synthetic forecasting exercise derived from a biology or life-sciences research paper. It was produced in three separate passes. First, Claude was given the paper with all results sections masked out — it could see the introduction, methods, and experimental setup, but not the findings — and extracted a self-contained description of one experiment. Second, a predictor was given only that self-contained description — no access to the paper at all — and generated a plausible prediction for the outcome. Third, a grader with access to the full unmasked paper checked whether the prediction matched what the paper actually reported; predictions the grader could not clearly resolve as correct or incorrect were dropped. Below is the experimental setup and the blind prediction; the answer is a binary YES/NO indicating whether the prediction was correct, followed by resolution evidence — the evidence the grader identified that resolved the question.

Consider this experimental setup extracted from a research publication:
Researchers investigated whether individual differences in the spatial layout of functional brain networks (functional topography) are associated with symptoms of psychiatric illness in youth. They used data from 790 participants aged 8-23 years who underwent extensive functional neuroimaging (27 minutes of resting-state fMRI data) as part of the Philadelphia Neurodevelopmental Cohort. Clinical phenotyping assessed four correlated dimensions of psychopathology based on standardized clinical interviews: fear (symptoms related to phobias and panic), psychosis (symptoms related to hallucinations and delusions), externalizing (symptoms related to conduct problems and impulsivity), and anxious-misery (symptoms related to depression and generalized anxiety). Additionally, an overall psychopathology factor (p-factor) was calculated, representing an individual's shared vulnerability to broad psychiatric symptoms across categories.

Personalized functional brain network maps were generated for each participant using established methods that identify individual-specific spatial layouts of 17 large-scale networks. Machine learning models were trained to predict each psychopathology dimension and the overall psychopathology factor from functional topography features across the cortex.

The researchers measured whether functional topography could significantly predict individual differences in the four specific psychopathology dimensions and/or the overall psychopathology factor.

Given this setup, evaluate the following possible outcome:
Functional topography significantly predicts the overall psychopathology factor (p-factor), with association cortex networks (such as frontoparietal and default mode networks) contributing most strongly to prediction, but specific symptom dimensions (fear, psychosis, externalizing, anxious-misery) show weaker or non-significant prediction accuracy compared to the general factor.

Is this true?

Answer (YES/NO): NO